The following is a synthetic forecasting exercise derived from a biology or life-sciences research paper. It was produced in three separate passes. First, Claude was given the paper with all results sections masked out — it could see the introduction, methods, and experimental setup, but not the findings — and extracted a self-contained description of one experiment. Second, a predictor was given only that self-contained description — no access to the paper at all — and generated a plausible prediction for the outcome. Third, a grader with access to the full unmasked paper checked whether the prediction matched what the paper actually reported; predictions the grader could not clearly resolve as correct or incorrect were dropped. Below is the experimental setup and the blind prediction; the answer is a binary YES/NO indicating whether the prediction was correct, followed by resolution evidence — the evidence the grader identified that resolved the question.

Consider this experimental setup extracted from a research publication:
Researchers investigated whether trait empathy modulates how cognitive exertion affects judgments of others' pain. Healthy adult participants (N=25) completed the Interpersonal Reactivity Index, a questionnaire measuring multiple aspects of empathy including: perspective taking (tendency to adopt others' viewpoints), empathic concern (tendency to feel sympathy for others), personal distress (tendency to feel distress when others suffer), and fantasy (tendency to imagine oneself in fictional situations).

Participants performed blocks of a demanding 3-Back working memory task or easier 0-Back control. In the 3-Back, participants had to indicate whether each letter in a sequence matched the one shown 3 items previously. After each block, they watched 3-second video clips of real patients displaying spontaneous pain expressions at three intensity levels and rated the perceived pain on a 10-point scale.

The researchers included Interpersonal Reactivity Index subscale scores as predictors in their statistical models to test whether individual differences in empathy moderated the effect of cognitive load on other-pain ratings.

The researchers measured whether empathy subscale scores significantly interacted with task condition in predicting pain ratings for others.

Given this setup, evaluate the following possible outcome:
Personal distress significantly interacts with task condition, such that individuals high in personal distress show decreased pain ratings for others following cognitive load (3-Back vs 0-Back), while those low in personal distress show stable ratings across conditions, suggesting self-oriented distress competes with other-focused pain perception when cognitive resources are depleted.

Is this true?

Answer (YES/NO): NO